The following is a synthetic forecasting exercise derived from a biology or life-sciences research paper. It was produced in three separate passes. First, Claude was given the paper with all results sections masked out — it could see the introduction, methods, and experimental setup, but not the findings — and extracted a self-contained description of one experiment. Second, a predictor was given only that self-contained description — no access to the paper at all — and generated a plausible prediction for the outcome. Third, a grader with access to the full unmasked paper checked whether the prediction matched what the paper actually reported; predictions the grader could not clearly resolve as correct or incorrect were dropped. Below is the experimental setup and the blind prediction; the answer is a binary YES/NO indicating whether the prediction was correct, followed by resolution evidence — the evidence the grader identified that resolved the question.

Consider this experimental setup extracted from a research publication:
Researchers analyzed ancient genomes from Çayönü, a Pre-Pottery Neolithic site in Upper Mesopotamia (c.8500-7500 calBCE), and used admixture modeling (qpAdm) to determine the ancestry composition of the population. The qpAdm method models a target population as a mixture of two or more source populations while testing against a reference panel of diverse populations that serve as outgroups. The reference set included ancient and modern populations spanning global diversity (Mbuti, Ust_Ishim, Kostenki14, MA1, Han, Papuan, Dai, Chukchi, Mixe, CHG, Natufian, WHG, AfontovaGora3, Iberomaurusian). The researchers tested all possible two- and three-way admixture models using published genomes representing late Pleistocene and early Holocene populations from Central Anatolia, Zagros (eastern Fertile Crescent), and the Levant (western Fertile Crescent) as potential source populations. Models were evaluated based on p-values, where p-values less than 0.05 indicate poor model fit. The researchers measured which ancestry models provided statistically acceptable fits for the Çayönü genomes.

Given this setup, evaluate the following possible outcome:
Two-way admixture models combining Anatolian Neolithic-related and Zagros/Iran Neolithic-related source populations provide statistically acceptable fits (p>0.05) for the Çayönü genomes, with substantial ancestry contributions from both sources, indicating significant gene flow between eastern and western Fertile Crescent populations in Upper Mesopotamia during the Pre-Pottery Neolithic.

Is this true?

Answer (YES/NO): NO